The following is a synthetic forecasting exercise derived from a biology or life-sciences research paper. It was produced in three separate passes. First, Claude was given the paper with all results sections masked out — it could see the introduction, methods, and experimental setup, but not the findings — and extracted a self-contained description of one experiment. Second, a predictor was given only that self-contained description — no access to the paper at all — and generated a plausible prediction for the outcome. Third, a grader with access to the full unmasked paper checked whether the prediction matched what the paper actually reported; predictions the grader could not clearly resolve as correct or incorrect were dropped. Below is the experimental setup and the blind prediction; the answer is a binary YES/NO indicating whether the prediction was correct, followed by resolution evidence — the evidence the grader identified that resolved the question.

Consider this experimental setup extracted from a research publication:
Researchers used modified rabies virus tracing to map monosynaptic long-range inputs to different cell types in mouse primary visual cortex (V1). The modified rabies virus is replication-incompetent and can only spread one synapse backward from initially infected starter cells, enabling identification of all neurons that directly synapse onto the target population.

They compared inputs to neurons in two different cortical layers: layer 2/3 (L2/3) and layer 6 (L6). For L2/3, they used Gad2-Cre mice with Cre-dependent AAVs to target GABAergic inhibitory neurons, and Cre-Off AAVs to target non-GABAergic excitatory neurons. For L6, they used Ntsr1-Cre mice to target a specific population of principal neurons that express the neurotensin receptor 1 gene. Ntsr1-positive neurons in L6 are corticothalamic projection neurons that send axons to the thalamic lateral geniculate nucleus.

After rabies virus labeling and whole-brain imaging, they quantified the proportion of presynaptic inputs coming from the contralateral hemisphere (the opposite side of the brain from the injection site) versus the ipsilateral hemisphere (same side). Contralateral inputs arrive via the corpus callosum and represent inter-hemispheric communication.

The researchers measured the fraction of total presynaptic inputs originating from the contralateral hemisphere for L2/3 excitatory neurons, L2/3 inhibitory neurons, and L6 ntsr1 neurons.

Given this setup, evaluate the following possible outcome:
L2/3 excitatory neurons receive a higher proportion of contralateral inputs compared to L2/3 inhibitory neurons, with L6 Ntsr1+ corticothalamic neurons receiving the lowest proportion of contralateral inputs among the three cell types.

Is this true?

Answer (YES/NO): NO